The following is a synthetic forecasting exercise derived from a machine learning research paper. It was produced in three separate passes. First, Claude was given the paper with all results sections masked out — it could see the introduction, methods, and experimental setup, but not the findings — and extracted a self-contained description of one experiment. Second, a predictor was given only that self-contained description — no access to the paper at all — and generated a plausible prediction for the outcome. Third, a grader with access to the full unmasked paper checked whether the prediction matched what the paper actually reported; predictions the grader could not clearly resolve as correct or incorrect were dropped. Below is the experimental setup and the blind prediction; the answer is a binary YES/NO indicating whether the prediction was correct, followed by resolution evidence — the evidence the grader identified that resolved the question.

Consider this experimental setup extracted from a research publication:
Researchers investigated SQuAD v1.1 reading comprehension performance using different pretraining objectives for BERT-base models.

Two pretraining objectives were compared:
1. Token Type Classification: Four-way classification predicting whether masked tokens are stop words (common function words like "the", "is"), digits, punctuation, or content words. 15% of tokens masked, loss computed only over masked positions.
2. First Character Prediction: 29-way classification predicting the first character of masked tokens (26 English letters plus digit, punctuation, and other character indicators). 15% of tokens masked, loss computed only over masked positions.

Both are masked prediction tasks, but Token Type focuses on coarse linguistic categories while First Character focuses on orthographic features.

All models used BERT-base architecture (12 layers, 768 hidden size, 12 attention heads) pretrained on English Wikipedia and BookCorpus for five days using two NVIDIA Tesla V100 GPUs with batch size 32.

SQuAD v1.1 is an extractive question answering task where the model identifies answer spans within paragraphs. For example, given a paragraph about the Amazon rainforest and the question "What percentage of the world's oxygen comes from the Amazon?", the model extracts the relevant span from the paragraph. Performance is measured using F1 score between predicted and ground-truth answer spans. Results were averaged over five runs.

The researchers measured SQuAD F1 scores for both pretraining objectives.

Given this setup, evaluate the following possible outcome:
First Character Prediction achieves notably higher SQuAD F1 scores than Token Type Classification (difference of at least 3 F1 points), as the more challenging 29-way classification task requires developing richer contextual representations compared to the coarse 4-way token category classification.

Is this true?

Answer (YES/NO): YES